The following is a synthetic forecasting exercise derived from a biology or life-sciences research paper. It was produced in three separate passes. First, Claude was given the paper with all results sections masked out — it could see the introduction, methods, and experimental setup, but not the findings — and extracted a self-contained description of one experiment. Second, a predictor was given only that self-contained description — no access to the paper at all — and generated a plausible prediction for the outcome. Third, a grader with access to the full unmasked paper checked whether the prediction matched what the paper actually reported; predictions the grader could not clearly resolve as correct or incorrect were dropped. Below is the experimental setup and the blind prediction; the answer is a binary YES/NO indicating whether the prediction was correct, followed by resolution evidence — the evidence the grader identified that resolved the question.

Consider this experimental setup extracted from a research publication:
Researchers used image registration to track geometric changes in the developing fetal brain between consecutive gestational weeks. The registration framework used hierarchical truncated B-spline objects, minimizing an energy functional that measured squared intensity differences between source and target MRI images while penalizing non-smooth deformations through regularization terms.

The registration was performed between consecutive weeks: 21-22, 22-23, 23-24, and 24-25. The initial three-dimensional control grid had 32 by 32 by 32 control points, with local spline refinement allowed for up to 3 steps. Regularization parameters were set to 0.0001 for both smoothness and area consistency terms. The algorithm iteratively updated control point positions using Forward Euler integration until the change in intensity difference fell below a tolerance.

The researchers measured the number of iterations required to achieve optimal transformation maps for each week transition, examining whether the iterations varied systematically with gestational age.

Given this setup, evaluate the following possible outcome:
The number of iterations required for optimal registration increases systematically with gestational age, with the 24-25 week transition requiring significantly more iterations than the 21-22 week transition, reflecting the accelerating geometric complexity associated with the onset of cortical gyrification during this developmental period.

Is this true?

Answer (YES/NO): YES